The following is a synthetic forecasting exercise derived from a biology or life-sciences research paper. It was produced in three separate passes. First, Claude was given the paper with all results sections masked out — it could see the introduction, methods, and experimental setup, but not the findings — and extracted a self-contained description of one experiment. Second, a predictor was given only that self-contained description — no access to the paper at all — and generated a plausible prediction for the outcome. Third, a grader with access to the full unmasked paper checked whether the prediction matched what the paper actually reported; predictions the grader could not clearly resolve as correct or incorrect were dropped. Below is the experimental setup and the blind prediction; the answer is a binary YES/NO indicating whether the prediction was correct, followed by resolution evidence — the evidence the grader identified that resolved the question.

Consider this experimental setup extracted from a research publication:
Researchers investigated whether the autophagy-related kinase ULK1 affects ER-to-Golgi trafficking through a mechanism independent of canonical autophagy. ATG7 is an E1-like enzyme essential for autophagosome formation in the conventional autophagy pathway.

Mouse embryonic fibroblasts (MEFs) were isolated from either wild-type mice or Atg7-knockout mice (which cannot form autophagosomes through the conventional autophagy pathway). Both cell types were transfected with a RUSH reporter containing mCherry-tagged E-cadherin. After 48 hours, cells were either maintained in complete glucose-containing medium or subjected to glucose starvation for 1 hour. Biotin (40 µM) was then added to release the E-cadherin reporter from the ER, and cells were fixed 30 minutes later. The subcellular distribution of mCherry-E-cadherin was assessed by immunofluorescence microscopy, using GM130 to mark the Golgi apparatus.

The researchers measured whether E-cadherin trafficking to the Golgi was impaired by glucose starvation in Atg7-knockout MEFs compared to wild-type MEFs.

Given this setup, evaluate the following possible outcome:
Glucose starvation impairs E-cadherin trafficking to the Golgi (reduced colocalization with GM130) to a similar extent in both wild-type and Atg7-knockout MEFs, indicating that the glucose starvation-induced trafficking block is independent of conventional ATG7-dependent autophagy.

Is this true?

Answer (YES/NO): YES